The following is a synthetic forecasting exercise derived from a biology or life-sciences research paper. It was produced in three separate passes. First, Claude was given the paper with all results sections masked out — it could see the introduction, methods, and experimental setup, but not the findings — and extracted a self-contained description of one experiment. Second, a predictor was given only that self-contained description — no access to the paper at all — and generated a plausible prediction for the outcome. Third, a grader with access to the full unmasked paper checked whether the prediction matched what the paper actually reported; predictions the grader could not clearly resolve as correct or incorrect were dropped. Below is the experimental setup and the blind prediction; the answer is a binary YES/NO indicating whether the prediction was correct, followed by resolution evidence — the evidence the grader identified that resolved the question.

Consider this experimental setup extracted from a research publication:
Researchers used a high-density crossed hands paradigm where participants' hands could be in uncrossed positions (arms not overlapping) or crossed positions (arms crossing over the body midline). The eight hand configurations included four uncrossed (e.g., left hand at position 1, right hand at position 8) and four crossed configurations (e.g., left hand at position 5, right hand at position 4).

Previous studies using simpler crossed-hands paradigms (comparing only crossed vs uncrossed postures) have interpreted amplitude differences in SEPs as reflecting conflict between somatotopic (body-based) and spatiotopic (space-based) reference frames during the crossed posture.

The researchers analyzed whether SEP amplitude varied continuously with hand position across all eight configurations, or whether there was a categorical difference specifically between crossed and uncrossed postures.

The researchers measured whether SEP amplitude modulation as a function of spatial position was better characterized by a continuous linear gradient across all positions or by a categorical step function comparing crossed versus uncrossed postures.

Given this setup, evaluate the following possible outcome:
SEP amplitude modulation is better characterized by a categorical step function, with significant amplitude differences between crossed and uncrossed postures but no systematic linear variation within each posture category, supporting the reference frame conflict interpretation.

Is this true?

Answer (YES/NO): NO